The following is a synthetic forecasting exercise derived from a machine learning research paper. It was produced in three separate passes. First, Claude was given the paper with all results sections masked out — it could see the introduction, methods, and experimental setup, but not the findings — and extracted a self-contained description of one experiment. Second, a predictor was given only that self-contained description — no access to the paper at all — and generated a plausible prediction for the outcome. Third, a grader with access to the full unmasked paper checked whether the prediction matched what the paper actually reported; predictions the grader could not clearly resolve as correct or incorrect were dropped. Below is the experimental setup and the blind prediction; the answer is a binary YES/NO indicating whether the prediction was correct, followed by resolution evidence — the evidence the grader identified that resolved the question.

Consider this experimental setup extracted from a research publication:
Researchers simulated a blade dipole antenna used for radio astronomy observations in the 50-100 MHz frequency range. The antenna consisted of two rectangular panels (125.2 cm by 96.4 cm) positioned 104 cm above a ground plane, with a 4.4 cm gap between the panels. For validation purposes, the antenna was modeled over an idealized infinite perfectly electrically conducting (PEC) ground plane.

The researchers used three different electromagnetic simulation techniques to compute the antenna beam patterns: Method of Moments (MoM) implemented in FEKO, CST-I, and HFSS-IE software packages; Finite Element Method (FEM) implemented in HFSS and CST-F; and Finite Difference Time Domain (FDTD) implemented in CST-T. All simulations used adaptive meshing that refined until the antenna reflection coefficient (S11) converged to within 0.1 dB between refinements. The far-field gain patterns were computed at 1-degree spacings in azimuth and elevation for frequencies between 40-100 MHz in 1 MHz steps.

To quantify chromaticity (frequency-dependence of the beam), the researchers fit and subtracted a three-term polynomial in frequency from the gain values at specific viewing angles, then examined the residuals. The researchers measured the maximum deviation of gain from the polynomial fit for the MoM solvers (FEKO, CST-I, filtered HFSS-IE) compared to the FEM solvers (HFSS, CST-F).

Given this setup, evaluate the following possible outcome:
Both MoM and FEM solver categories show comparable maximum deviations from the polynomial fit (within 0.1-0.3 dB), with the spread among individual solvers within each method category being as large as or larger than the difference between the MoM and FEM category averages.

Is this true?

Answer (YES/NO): NO